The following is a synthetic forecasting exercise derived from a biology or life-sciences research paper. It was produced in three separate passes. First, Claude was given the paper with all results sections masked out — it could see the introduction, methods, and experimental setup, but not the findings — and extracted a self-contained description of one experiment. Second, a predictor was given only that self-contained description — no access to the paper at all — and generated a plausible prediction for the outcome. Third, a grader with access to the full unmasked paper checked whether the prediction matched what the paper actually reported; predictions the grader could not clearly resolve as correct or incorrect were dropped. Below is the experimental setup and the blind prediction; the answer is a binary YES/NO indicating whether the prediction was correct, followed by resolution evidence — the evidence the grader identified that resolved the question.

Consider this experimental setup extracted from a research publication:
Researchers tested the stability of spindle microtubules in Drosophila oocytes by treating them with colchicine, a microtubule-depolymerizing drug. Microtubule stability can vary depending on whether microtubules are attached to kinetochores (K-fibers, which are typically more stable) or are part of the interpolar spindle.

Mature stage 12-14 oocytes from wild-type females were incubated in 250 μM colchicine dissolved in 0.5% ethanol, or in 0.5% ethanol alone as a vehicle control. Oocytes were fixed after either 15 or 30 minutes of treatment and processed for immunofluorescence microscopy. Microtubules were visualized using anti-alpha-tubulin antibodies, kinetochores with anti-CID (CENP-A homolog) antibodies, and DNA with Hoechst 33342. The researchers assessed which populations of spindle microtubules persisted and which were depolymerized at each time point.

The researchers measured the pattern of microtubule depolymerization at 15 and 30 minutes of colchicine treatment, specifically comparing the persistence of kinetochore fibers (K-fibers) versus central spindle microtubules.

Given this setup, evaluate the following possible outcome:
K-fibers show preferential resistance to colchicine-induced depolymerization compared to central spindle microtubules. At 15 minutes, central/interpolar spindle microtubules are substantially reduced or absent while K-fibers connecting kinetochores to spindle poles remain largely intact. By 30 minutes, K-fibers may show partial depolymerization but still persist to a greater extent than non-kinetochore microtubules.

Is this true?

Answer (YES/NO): YES